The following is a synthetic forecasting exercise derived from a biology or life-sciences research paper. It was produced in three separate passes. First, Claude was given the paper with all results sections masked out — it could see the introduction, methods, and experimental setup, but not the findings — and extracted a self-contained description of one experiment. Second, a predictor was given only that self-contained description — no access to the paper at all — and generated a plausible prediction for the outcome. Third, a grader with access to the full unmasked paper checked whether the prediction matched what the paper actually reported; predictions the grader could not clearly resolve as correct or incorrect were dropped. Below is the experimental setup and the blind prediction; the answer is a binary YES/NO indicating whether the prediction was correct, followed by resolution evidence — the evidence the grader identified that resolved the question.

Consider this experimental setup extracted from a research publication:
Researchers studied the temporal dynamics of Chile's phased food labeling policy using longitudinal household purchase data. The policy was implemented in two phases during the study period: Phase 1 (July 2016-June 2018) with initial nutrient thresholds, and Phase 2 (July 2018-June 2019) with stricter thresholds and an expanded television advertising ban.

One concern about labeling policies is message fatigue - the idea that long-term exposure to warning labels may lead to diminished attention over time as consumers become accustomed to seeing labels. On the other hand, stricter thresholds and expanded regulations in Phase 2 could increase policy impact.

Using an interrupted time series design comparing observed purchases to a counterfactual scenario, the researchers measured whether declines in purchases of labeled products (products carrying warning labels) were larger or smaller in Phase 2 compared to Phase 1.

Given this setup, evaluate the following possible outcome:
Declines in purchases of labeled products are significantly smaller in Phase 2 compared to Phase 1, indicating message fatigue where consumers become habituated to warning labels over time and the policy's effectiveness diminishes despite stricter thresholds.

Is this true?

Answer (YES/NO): NO